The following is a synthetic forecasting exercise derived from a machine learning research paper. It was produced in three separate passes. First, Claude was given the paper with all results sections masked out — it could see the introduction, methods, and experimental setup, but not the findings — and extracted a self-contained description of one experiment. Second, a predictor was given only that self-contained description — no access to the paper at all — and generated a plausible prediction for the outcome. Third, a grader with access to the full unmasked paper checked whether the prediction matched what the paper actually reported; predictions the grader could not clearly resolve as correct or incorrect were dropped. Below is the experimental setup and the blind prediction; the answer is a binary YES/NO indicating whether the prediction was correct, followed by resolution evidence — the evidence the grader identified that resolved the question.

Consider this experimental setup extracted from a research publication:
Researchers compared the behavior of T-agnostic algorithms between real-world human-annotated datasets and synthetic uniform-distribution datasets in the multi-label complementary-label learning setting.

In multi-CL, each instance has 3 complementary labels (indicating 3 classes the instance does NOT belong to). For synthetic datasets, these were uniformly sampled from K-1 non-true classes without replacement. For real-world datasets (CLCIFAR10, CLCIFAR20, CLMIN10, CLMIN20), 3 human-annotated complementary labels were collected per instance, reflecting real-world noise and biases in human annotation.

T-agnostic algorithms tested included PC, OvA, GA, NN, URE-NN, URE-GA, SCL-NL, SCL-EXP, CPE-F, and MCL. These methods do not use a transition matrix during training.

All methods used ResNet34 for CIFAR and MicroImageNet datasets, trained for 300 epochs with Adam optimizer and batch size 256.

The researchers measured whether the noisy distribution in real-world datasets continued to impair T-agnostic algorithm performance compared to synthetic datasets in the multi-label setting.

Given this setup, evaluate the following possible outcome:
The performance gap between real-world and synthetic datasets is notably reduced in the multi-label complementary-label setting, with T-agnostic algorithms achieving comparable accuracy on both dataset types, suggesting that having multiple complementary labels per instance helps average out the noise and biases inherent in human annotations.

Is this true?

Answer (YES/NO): NO